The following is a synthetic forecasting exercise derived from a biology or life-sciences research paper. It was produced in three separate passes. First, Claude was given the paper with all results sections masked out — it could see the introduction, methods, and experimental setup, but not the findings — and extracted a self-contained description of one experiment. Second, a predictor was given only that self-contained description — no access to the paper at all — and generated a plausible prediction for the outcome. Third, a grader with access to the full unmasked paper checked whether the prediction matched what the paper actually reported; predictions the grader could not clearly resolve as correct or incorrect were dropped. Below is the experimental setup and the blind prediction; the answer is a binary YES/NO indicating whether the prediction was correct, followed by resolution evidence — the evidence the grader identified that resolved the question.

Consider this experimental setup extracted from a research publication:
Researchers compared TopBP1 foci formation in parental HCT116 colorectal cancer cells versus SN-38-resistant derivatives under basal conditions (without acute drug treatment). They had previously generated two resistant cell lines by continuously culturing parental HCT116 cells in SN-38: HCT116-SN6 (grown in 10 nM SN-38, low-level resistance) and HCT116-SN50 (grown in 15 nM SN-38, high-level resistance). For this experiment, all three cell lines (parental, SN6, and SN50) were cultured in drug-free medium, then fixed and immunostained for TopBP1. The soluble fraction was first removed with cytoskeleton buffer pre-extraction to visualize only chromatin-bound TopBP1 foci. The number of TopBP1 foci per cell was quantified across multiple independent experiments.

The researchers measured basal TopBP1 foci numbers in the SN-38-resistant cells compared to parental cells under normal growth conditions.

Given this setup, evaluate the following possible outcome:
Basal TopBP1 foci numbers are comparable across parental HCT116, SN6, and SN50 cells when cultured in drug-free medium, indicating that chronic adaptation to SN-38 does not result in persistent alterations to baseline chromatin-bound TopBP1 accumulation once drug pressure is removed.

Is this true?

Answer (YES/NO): NO